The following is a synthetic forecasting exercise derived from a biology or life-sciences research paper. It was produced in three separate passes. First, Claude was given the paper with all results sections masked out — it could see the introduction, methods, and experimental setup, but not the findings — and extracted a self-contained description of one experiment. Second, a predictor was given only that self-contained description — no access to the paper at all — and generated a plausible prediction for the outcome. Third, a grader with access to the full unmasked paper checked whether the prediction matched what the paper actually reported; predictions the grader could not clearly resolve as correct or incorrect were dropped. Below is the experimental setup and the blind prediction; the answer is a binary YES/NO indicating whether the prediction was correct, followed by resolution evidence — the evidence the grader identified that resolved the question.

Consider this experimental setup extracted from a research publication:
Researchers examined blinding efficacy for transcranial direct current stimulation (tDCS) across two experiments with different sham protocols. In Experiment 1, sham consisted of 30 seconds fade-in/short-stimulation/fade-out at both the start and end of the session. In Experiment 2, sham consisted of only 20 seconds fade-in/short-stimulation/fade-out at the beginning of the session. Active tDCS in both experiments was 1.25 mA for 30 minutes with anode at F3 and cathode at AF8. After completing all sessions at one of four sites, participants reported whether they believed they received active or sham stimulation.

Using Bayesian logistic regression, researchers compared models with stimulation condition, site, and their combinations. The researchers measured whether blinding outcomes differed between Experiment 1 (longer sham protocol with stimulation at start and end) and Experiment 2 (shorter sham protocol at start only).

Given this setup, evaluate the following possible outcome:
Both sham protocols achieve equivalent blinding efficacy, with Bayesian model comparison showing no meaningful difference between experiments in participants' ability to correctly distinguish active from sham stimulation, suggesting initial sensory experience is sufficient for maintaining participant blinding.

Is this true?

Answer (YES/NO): NO